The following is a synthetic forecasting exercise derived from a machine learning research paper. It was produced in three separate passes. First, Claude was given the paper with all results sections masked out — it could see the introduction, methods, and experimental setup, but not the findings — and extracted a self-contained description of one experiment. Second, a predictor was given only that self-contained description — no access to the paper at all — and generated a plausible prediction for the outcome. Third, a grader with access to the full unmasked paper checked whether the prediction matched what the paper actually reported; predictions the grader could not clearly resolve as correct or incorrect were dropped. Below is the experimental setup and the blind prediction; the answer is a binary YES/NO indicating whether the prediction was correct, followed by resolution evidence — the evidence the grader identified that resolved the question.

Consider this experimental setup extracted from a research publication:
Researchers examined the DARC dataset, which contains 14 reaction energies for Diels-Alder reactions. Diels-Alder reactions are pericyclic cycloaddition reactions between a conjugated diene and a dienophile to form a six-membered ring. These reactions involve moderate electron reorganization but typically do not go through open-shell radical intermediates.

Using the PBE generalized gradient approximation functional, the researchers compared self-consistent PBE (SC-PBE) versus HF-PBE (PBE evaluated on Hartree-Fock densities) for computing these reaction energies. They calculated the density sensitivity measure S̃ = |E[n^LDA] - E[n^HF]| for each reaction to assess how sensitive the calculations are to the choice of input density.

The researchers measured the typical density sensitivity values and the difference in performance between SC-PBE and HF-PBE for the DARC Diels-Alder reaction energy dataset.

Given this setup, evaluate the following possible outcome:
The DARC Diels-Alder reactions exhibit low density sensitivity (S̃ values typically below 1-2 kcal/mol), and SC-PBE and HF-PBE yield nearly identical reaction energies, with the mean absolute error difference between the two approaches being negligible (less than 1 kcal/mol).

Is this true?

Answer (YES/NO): NO